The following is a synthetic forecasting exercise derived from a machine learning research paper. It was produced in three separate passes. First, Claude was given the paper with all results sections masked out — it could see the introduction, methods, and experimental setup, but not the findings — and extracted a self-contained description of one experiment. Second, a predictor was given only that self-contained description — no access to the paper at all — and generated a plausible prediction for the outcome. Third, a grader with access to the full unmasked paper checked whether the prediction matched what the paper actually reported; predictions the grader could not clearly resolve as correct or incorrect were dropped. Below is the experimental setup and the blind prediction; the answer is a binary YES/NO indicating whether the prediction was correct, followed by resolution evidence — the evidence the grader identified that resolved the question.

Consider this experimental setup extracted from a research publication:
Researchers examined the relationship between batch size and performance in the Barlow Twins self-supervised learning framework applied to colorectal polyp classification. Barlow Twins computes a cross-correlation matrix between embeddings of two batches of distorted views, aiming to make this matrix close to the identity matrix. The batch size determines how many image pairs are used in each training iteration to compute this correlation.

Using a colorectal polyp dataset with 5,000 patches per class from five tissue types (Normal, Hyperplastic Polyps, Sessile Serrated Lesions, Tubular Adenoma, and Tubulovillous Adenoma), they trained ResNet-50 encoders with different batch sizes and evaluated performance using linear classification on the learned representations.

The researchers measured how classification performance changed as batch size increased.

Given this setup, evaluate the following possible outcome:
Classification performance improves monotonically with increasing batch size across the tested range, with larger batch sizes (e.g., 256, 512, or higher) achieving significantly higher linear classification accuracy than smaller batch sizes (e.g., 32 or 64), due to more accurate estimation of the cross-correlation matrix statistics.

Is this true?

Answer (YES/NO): YES